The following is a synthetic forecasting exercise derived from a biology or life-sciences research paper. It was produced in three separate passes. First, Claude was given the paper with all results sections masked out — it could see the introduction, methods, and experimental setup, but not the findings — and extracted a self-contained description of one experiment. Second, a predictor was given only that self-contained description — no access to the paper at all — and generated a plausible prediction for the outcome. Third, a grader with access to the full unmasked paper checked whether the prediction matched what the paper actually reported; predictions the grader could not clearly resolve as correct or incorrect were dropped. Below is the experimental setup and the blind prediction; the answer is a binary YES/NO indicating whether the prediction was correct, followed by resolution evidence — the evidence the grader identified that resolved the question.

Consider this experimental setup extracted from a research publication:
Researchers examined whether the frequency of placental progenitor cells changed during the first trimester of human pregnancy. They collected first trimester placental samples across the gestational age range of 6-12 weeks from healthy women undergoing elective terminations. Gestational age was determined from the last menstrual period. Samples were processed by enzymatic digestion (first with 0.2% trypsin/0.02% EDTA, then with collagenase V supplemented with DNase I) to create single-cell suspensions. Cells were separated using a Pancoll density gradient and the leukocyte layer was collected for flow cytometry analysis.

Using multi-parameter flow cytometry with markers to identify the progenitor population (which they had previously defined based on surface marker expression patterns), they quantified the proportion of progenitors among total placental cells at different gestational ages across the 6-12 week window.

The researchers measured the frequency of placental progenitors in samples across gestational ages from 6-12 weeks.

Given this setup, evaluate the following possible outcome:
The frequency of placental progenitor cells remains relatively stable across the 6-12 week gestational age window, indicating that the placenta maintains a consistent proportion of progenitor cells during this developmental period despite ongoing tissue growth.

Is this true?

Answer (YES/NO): NO